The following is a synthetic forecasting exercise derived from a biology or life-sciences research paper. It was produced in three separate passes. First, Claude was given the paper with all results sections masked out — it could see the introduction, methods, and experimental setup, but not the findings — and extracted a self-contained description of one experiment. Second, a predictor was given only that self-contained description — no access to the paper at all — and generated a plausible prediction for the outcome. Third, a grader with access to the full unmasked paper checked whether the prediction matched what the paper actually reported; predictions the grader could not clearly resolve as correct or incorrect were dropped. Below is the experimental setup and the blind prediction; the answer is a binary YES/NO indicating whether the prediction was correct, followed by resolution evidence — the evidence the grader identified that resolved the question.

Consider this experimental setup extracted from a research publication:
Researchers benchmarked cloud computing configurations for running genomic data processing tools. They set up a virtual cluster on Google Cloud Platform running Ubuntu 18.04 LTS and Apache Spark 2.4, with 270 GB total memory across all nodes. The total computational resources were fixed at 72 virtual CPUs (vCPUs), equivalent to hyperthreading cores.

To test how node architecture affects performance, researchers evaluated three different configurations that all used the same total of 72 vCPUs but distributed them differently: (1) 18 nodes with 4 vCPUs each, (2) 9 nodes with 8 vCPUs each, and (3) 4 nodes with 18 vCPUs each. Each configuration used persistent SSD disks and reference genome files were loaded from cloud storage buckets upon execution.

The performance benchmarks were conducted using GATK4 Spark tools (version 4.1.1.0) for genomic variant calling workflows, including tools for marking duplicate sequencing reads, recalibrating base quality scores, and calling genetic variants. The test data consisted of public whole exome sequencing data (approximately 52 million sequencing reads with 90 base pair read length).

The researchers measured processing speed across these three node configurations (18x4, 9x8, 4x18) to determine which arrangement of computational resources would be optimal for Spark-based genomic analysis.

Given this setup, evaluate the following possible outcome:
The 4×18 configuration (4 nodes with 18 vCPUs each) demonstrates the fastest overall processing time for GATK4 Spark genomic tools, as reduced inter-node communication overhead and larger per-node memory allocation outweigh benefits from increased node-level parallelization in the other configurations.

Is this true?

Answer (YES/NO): NO